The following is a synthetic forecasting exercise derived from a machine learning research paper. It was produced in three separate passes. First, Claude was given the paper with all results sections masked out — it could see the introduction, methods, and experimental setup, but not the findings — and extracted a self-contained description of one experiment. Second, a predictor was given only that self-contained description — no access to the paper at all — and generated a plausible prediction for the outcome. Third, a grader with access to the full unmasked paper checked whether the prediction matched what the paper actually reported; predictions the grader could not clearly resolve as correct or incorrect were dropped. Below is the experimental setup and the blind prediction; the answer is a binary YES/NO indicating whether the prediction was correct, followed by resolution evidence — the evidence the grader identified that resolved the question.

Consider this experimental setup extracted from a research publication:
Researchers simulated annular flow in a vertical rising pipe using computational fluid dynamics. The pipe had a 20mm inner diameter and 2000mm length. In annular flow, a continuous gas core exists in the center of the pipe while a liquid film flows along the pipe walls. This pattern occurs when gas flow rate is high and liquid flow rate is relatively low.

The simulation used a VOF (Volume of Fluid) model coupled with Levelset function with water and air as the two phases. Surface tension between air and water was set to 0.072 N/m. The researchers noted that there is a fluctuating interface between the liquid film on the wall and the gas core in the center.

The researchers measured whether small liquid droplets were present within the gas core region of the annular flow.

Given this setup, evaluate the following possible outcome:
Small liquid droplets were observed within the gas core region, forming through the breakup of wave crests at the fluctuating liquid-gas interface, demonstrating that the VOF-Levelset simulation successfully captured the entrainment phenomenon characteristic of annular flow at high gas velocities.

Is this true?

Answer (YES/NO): YES